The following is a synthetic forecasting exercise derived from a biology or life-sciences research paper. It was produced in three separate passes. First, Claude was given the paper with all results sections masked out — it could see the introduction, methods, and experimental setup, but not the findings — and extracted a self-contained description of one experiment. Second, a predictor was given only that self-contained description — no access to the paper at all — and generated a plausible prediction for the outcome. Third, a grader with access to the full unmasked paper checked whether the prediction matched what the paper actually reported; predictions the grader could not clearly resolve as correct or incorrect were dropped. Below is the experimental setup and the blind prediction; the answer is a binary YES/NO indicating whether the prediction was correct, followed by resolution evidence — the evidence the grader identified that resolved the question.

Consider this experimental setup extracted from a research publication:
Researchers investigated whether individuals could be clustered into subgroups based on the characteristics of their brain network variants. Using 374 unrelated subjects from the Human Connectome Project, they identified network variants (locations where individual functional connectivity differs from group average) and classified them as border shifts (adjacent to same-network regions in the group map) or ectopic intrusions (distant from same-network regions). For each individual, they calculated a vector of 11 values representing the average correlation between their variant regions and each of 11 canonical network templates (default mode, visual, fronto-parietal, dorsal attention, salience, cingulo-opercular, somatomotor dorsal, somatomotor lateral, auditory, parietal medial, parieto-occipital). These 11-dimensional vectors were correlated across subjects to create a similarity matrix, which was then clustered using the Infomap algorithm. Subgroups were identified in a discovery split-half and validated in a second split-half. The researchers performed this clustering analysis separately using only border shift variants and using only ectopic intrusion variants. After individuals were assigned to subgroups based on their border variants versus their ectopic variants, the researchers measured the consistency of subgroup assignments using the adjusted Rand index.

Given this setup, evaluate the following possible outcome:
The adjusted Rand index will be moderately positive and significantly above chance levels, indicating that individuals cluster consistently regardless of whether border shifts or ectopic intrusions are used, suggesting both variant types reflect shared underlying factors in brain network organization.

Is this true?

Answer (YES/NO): NO